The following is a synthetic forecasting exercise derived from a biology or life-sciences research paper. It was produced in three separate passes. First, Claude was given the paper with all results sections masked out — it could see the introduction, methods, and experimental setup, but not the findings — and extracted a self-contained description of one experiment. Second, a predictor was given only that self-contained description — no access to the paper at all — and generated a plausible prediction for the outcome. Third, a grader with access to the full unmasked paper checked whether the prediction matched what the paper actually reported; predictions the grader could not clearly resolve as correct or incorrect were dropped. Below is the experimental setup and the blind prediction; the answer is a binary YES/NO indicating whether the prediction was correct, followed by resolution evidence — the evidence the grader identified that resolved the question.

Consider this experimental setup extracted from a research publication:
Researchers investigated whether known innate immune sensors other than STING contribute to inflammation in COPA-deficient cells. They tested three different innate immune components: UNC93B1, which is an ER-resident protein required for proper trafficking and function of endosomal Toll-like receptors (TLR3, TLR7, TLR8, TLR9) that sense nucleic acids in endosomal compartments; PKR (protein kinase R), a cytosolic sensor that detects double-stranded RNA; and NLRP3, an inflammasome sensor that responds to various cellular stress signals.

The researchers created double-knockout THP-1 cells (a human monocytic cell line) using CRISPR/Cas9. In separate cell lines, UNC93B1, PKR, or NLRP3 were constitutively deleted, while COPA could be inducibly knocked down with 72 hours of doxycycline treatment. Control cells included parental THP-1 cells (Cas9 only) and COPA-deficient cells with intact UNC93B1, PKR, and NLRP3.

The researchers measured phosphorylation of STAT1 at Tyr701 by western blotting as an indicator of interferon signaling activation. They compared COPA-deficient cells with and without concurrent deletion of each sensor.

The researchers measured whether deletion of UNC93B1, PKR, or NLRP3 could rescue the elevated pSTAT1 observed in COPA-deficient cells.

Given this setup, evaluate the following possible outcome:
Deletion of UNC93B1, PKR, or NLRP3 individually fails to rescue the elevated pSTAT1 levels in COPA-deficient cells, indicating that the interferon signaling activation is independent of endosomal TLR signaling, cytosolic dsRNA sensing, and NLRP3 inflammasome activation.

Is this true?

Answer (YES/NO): YES